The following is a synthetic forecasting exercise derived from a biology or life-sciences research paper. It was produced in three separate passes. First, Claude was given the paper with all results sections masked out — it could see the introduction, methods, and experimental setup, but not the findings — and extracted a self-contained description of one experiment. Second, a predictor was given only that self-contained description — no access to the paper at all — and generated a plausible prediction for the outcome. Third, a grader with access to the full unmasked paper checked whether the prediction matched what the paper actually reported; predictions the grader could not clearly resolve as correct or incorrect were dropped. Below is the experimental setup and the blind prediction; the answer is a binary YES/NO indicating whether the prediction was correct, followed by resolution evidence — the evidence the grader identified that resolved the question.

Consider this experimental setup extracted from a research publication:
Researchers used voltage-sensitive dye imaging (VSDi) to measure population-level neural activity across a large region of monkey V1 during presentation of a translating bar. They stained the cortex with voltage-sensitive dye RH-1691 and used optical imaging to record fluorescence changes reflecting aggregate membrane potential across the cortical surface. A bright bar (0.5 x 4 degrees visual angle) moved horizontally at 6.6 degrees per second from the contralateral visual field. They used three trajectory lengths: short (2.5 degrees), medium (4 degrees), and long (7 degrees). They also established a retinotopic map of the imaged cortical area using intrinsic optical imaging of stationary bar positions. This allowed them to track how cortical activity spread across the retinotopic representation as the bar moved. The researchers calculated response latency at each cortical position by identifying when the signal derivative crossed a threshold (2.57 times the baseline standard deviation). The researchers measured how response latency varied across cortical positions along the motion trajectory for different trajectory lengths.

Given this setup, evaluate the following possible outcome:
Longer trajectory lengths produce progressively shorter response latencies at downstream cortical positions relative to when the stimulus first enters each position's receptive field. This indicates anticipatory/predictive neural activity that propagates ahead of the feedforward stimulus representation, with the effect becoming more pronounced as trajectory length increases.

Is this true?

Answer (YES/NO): YES